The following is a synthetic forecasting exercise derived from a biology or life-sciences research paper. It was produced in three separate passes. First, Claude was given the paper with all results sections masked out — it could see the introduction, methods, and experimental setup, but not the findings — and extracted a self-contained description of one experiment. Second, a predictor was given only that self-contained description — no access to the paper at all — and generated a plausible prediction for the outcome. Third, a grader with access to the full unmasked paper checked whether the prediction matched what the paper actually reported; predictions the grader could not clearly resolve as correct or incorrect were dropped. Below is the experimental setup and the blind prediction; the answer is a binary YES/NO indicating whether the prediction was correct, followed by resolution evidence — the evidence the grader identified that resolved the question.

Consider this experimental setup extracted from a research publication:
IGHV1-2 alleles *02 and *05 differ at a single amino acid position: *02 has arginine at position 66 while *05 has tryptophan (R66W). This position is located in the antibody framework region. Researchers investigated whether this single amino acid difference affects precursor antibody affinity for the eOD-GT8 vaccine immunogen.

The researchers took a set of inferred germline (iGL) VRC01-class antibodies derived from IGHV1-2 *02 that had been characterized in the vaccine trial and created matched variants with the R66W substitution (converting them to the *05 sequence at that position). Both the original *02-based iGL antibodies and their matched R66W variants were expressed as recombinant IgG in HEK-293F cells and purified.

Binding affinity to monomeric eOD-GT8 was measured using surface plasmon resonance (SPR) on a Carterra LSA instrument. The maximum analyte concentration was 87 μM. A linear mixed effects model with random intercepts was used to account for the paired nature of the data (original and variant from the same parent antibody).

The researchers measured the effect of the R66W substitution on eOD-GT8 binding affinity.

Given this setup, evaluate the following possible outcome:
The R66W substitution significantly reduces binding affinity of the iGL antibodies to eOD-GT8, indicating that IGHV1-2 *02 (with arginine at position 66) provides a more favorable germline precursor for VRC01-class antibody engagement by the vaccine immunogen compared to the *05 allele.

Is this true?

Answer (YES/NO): NO